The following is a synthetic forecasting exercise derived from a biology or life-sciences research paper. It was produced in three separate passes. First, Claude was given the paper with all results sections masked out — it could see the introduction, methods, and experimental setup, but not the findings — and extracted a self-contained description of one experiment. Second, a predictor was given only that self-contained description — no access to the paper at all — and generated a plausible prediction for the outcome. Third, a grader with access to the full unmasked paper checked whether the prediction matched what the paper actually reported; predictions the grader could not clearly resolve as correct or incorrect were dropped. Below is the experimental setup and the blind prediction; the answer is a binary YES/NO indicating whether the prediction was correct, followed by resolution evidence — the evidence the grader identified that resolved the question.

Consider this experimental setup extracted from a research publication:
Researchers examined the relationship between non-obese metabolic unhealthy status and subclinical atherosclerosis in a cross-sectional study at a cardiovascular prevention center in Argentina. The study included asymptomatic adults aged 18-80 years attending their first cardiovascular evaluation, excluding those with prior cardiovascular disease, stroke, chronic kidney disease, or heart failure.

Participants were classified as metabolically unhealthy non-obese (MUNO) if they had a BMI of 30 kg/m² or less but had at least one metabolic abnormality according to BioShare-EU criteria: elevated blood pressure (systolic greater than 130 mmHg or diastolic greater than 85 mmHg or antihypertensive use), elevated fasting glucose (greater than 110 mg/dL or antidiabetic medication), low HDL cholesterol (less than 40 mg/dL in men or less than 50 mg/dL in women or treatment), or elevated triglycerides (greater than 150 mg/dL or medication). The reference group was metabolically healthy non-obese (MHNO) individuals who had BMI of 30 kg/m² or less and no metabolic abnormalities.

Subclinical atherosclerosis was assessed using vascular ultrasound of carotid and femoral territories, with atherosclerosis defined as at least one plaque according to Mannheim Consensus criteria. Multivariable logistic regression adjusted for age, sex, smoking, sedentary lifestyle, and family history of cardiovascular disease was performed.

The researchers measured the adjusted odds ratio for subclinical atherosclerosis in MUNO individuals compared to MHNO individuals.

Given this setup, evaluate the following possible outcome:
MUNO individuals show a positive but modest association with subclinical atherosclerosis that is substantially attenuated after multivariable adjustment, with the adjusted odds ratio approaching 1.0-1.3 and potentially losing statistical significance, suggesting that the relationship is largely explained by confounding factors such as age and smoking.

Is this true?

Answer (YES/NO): NO